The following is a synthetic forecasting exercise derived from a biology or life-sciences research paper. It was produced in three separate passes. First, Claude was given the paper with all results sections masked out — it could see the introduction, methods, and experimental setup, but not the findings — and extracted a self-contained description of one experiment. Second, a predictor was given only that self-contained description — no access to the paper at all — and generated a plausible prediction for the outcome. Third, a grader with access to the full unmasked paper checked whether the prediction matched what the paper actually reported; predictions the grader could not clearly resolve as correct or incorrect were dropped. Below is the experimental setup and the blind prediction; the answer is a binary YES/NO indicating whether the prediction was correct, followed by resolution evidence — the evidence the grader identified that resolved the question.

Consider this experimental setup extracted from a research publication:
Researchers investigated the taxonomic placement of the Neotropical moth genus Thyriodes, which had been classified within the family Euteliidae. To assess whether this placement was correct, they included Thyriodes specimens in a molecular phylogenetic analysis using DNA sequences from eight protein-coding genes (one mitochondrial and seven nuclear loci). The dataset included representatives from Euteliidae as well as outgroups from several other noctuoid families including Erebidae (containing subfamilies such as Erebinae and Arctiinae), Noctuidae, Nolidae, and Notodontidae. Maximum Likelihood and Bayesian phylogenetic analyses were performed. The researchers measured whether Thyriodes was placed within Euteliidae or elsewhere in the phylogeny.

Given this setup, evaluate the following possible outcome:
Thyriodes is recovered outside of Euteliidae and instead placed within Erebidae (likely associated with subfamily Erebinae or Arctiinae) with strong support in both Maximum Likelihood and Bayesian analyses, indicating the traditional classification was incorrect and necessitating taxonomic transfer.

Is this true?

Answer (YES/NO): YES